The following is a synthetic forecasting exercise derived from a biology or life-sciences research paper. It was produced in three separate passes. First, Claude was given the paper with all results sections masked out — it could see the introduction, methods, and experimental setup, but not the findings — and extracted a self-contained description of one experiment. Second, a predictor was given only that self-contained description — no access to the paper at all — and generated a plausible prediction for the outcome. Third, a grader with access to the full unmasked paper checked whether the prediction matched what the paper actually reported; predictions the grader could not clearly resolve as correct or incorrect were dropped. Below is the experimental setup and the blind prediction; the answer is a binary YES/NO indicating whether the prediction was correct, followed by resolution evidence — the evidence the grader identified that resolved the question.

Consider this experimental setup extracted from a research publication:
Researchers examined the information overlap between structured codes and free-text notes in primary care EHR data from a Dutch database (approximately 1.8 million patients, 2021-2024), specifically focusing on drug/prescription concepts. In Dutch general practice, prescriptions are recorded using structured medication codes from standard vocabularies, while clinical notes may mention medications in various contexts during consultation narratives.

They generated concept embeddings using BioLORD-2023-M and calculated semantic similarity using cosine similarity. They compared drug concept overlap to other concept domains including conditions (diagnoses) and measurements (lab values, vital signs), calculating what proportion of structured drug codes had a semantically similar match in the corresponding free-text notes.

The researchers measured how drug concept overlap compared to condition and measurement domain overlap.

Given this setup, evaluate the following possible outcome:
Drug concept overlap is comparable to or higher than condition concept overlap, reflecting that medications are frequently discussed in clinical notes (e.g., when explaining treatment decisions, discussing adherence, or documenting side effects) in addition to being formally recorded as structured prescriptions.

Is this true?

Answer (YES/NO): NO